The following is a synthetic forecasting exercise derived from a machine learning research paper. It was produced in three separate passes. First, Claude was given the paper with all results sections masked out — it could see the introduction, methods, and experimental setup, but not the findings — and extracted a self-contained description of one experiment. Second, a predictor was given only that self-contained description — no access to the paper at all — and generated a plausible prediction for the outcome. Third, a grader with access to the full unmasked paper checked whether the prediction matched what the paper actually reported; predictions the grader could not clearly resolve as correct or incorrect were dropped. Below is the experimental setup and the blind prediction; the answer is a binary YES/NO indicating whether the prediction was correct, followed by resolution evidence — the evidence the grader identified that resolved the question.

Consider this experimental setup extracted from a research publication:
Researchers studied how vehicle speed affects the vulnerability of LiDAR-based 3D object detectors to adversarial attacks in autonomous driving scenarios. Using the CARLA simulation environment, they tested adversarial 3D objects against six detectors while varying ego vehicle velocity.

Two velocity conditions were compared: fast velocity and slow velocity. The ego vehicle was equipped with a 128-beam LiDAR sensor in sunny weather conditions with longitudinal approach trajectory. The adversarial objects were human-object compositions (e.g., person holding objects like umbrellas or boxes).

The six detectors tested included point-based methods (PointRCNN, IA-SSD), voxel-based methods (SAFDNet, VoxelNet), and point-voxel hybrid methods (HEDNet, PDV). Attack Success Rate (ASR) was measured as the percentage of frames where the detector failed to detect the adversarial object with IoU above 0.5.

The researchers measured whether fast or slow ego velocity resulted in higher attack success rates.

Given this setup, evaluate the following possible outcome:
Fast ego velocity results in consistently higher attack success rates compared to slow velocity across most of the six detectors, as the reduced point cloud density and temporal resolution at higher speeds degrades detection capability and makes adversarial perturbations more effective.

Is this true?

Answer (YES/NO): NO